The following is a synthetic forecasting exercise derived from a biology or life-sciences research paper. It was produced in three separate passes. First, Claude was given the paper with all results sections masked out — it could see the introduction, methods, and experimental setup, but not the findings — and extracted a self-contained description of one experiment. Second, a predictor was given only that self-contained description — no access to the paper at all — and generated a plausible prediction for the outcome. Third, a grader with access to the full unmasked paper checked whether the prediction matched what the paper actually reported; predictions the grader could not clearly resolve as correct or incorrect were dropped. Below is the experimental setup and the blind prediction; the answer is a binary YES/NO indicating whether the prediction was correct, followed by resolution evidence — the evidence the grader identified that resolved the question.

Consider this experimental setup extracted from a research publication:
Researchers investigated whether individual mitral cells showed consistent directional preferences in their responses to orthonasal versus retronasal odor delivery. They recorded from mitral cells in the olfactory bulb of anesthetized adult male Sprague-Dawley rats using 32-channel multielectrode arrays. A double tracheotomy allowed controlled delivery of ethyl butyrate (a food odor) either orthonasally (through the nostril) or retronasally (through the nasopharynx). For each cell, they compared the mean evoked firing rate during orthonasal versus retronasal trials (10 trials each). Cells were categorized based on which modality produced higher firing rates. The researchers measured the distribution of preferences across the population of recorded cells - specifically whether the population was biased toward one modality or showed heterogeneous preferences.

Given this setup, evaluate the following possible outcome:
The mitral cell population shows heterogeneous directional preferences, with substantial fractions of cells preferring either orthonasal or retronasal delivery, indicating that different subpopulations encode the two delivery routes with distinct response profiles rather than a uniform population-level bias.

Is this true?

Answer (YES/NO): NO